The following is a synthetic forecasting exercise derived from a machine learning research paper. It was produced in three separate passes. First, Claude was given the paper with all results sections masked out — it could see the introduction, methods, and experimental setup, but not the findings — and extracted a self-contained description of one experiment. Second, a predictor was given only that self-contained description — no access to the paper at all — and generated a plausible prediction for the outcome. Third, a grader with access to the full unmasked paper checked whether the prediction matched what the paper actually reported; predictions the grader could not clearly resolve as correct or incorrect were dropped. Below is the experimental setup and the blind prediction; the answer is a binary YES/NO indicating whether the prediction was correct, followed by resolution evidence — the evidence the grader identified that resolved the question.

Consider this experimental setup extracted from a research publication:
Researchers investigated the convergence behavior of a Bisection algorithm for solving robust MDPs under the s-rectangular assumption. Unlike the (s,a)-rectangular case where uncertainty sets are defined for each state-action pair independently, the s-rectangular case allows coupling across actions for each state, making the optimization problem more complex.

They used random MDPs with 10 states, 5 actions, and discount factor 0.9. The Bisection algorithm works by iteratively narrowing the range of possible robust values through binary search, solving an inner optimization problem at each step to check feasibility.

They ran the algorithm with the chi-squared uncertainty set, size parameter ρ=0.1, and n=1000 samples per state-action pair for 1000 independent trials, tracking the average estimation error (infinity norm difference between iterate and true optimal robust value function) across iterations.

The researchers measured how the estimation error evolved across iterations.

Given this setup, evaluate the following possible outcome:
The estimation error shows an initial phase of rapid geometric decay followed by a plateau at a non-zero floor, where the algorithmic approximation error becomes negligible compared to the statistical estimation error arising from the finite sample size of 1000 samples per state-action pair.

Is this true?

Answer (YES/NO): YES